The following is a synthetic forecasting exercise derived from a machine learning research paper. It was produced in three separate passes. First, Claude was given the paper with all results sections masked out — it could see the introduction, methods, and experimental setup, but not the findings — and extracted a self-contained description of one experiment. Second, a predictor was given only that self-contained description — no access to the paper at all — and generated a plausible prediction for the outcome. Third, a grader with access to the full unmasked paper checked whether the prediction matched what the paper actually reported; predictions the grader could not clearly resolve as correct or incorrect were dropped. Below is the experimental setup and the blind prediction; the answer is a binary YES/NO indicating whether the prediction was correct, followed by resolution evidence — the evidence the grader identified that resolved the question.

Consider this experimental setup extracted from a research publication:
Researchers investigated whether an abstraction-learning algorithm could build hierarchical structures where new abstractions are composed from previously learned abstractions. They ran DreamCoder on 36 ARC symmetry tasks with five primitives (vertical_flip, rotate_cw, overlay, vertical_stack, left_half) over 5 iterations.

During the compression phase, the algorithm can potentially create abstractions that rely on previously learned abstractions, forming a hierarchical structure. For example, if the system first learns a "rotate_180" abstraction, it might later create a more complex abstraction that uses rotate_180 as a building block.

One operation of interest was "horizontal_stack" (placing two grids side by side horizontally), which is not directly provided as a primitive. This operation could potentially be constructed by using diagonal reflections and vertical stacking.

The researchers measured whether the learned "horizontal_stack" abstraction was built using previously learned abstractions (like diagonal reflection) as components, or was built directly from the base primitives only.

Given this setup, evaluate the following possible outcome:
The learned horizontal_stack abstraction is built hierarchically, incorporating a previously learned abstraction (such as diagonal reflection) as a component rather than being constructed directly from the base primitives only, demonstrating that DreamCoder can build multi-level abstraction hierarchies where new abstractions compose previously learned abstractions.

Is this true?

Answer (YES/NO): YES